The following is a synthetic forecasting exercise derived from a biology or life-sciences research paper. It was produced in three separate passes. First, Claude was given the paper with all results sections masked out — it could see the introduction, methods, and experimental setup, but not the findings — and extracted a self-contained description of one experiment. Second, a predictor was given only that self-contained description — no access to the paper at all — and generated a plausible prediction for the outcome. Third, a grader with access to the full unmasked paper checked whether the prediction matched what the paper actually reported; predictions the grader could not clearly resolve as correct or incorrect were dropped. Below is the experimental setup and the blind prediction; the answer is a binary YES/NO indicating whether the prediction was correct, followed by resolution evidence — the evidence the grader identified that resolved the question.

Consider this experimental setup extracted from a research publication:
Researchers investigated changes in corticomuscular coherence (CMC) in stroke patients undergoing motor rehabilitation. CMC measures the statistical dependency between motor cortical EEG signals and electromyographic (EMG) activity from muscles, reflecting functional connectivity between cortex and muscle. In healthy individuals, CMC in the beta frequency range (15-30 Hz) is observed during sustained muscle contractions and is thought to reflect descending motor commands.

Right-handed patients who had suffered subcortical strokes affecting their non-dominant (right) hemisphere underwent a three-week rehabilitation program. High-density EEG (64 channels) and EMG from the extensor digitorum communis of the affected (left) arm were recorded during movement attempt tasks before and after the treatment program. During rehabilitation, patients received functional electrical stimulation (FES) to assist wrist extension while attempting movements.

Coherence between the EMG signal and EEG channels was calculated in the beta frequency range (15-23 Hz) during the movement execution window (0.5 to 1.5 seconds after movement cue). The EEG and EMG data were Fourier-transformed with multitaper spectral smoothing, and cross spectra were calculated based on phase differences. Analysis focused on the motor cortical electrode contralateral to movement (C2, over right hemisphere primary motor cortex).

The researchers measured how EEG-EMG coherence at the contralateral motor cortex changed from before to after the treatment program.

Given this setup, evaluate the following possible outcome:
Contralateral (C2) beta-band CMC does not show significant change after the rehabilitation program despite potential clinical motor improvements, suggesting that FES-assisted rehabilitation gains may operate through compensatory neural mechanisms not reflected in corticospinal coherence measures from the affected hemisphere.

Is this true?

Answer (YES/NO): NO